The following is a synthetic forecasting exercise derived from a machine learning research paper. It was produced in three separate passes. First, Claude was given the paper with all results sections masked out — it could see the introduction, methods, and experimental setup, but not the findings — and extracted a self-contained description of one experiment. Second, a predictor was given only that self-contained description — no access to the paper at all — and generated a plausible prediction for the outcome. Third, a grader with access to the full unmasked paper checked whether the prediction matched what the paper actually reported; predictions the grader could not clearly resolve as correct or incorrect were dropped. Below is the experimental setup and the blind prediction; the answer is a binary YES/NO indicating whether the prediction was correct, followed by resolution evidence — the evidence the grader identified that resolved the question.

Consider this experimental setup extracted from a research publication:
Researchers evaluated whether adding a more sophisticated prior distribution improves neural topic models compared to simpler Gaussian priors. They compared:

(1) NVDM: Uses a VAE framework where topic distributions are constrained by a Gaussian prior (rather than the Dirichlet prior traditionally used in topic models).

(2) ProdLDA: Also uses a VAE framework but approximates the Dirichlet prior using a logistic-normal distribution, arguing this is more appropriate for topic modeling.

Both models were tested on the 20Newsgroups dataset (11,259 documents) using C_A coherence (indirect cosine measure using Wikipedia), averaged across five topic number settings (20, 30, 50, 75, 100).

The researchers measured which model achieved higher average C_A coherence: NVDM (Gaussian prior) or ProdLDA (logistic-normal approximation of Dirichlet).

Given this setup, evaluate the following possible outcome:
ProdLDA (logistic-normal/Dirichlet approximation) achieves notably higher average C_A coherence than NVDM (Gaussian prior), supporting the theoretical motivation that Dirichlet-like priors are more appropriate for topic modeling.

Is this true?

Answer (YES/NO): YES